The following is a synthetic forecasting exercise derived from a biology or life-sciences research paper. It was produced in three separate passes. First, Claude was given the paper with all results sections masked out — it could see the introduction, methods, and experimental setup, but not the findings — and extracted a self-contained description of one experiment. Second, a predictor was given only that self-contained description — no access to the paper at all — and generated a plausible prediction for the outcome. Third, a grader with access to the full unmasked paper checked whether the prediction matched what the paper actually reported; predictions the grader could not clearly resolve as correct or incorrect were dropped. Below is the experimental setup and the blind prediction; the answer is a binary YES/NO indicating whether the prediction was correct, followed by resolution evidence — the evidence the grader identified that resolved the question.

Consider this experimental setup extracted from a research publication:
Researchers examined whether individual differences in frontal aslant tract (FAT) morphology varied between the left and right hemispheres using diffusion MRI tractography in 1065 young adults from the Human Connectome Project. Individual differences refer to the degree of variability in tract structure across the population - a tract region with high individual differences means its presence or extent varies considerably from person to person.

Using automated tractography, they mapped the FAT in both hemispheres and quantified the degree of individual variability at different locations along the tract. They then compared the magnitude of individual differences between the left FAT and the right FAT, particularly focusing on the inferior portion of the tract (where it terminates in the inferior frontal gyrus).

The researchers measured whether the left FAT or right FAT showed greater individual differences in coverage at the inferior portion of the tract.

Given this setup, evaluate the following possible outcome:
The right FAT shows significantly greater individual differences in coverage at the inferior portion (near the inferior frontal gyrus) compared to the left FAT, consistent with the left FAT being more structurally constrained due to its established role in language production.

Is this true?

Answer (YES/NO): NO